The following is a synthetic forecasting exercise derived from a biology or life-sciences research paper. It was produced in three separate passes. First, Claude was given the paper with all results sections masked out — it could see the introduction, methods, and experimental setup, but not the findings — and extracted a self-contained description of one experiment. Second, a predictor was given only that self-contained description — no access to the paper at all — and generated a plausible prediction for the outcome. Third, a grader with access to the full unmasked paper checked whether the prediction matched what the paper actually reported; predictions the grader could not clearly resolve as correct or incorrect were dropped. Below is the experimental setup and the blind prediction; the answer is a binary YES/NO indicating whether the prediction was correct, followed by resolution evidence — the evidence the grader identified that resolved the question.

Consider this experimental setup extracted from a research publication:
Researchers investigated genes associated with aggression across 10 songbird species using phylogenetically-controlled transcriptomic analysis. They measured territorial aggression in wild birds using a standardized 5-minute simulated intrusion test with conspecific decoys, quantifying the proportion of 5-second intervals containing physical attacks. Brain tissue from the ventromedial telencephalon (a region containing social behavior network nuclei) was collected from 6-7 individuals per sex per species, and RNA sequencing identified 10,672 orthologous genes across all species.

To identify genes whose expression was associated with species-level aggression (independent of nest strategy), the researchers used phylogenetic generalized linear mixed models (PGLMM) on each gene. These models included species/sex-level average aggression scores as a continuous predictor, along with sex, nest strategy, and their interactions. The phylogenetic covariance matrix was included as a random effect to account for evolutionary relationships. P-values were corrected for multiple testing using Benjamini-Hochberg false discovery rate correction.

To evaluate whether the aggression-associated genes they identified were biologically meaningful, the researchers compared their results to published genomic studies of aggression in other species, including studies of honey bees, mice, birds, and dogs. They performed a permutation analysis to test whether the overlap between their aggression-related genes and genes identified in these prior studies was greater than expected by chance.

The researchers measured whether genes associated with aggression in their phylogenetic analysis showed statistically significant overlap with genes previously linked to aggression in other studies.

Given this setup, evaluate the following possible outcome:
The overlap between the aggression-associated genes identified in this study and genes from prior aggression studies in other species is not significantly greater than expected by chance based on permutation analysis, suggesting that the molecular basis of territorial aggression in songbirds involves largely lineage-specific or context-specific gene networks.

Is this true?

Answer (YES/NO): NO